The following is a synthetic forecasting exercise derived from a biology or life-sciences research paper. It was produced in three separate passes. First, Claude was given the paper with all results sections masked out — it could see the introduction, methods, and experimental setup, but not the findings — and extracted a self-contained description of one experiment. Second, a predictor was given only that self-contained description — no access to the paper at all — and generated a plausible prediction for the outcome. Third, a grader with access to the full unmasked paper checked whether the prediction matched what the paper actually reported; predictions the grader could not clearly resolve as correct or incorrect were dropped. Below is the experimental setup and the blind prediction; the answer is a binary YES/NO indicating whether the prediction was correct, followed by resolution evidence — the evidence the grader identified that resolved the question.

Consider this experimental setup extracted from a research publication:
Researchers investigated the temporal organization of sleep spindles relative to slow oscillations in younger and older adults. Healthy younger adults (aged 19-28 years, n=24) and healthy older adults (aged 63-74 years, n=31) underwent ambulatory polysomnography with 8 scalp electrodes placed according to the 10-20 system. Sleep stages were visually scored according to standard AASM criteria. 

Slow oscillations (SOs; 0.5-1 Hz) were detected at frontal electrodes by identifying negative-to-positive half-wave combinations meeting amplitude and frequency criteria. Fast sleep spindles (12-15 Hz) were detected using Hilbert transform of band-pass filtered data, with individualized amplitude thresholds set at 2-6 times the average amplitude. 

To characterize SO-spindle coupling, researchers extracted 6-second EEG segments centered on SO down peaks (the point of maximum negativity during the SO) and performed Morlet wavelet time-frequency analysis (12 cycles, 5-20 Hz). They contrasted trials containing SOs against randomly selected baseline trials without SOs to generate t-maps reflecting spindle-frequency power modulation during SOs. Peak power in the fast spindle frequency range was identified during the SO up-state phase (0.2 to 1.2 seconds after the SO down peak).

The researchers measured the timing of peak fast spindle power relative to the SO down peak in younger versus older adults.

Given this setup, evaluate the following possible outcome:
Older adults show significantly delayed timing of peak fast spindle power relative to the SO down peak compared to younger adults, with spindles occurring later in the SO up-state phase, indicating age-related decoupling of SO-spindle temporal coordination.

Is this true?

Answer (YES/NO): NO